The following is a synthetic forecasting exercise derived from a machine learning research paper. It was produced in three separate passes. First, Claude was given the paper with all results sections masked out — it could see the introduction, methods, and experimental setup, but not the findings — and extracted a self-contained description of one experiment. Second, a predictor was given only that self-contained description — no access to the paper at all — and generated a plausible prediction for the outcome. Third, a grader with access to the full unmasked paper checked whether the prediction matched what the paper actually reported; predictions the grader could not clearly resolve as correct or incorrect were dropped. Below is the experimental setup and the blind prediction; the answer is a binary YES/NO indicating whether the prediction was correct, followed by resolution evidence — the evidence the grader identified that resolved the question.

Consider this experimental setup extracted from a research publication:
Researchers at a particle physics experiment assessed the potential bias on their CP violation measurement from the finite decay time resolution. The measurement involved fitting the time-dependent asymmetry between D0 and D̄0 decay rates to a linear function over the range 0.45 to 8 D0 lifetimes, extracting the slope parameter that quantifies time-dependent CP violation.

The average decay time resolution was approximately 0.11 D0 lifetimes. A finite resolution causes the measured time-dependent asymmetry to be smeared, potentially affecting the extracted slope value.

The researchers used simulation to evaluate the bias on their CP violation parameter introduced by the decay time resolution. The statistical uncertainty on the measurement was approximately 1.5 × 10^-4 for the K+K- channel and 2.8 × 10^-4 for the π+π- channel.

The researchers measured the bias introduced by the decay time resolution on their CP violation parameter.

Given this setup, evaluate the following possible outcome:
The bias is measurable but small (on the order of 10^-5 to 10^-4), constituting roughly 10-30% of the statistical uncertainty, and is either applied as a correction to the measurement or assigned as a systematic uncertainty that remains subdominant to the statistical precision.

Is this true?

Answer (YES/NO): NO